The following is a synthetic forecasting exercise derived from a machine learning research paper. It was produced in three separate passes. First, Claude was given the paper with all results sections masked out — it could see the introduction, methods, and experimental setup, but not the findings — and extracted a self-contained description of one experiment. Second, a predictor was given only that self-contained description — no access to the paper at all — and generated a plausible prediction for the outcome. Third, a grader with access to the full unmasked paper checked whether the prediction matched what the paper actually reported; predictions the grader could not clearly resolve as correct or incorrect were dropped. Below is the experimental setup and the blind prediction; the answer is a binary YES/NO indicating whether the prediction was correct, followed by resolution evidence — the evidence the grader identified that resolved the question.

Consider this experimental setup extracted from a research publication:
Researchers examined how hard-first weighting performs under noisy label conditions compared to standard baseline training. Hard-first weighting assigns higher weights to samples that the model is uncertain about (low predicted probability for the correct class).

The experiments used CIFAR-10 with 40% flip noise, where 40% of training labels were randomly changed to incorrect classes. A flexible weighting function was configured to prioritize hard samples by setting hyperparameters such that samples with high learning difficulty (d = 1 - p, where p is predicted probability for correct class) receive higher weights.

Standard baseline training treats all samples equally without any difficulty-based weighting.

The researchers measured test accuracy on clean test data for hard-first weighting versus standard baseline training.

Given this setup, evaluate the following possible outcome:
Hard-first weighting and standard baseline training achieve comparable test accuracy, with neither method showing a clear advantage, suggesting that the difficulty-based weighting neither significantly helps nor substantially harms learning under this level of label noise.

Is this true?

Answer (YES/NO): NO